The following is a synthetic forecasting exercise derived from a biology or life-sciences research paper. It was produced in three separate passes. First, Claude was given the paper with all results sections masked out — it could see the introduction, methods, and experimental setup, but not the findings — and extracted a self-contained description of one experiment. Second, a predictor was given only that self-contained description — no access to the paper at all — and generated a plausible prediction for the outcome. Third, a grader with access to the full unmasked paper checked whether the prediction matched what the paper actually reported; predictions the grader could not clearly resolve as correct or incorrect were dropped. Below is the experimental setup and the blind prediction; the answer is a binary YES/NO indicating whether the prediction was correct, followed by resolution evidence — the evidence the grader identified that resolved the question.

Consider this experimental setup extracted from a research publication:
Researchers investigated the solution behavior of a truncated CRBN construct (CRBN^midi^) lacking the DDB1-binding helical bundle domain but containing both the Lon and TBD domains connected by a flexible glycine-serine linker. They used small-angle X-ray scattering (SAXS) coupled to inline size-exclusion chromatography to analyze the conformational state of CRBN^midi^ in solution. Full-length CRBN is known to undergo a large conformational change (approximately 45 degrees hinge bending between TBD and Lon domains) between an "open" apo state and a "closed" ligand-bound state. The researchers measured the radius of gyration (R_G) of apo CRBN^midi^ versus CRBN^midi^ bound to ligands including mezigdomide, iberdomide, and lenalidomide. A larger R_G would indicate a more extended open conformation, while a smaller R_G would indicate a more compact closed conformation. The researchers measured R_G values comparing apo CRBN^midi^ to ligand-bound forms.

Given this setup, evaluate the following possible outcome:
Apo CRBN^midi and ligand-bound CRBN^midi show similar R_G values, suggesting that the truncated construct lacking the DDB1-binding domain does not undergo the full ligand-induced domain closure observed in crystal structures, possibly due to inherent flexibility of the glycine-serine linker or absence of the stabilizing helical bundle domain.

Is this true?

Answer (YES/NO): NO